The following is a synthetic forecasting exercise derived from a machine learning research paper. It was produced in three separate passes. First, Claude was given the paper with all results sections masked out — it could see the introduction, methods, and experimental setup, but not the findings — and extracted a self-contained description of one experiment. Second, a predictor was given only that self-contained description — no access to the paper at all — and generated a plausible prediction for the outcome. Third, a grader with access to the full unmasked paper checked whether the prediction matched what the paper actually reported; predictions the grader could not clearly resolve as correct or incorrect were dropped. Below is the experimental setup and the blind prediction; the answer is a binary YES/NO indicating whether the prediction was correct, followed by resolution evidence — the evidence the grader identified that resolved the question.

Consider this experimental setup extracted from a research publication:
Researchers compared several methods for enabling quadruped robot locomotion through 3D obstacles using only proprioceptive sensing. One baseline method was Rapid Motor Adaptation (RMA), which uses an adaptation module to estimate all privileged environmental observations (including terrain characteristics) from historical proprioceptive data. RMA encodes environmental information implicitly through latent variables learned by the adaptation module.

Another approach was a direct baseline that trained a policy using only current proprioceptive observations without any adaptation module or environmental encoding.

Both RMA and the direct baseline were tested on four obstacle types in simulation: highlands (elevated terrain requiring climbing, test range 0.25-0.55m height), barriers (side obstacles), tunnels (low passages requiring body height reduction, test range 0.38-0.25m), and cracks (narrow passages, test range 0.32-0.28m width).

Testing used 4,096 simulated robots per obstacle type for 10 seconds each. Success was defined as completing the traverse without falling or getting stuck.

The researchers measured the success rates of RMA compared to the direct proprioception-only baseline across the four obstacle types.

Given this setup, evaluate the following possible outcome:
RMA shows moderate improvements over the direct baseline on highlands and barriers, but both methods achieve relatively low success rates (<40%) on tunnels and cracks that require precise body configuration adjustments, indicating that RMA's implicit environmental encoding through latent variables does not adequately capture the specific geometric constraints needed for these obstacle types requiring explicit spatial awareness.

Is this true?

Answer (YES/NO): NO